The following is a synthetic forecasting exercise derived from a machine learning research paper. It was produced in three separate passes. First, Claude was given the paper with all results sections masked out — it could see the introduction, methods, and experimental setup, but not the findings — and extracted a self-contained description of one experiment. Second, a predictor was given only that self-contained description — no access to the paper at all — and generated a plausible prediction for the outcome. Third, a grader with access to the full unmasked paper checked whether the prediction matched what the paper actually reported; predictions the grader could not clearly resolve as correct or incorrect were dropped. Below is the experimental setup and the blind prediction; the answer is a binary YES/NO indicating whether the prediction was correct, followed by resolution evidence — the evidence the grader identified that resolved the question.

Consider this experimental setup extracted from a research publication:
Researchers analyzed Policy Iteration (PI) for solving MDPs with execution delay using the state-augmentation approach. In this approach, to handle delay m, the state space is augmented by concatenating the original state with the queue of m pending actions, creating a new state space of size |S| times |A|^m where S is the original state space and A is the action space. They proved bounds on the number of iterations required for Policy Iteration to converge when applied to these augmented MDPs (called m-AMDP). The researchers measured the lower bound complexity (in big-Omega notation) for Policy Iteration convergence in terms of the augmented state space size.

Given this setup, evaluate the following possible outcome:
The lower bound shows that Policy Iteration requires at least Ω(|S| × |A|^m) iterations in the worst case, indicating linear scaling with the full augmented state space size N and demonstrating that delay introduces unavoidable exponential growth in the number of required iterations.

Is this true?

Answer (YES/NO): YES